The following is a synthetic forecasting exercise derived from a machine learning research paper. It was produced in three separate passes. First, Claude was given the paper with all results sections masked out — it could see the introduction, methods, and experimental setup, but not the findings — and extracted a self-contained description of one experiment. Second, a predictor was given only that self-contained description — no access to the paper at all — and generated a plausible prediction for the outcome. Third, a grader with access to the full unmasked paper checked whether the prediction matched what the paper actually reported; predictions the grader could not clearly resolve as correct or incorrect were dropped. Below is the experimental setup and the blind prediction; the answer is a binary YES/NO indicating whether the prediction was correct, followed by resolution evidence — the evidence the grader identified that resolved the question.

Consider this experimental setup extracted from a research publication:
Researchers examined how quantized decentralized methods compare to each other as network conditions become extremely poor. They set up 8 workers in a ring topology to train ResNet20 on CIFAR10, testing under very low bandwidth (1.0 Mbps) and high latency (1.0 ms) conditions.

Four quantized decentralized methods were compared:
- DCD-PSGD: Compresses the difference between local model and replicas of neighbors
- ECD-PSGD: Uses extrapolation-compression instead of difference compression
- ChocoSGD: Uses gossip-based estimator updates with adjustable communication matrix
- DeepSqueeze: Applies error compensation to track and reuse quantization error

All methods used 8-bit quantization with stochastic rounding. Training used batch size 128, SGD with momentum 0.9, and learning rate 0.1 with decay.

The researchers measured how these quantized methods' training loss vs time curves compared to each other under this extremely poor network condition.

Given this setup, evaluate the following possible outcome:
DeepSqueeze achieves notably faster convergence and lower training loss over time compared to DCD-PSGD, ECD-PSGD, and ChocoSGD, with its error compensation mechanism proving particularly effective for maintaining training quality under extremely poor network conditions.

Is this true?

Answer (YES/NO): NO